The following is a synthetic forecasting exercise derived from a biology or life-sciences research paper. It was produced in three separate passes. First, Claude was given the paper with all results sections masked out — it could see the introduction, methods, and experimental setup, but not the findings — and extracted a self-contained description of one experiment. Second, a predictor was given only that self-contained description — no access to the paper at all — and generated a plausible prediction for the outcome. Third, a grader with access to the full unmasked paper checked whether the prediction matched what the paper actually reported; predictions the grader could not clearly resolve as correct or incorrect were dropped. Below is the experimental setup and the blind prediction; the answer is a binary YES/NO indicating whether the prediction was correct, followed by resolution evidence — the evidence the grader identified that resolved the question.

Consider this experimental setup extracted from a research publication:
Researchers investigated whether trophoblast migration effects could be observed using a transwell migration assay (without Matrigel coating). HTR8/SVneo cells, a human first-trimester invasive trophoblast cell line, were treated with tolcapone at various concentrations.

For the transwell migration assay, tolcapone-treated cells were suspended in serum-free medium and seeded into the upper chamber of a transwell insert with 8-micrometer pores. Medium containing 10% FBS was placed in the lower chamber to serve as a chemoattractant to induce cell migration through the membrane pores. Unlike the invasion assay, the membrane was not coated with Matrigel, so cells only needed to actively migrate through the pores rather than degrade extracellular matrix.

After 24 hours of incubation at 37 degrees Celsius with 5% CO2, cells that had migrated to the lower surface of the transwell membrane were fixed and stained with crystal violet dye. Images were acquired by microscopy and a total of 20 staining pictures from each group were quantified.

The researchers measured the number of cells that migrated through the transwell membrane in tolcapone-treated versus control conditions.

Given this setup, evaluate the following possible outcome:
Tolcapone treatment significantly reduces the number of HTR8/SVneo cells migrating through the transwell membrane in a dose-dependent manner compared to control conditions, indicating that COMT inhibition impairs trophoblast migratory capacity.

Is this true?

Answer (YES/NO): YES